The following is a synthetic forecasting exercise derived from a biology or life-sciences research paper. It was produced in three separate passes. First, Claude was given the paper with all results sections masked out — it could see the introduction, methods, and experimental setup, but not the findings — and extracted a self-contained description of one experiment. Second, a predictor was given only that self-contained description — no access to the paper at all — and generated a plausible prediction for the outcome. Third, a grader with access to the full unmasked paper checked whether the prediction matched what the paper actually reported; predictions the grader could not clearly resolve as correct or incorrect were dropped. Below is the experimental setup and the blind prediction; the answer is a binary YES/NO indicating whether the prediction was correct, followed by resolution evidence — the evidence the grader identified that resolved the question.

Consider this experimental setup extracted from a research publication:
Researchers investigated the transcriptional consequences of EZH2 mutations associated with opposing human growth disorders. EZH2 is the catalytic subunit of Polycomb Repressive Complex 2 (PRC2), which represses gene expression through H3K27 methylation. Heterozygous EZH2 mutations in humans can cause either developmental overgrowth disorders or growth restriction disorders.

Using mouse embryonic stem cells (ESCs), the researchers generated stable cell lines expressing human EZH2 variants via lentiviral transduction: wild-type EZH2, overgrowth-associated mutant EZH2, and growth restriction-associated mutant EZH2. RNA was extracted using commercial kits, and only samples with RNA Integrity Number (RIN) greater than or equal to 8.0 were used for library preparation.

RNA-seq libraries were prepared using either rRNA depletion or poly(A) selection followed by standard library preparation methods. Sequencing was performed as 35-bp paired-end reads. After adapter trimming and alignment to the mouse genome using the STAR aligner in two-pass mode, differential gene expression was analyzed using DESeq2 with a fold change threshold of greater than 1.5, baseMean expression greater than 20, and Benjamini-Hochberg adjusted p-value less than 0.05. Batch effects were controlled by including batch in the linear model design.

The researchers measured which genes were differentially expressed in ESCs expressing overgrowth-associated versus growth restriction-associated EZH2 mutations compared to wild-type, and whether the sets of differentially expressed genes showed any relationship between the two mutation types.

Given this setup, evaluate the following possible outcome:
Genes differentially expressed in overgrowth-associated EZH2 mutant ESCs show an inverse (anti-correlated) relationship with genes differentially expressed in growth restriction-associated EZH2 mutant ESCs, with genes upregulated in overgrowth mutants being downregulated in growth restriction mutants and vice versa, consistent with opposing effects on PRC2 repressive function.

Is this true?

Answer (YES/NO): YES